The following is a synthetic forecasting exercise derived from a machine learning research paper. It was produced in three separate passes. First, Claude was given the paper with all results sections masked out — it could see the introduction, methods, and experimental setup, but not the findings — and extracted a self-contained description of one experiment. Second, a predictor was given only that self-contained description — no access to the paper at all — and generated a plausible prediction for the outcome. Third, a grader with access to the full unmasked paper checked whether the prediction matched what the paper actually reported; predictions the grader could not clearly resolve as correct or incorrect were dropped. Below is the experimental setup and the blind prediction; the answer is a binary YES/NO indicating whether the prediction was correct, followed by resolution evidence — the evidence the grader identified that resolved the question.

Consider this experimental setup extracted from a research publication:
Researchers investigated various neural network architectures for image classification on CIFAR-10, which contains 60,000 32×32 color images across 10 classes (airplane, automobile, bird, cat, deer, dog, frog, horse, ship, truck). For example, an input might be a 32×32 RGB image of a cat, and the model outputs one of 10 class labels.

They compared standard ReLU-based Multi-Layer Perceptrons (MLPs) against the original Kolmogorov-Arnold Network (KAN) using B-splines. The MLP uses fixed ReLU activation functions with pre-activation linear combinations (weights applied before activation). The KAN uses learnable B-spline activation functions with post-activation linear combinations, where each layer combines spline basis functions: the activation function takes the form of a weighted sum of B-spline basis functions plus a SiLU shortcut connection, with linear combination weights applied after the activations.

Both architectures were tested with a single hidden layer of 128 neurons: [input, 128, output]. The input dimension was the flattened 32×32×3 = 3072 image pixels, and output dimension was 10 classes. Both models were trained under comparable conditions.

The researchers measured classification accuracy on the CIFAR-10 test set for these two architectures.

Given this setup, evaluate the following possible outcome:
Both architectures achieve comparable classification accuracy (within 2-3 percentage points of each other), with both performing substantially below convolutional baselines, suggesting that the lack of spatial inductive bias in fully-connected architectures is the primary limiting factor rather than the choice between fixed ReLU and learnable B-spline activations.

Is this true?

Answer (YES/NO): NO